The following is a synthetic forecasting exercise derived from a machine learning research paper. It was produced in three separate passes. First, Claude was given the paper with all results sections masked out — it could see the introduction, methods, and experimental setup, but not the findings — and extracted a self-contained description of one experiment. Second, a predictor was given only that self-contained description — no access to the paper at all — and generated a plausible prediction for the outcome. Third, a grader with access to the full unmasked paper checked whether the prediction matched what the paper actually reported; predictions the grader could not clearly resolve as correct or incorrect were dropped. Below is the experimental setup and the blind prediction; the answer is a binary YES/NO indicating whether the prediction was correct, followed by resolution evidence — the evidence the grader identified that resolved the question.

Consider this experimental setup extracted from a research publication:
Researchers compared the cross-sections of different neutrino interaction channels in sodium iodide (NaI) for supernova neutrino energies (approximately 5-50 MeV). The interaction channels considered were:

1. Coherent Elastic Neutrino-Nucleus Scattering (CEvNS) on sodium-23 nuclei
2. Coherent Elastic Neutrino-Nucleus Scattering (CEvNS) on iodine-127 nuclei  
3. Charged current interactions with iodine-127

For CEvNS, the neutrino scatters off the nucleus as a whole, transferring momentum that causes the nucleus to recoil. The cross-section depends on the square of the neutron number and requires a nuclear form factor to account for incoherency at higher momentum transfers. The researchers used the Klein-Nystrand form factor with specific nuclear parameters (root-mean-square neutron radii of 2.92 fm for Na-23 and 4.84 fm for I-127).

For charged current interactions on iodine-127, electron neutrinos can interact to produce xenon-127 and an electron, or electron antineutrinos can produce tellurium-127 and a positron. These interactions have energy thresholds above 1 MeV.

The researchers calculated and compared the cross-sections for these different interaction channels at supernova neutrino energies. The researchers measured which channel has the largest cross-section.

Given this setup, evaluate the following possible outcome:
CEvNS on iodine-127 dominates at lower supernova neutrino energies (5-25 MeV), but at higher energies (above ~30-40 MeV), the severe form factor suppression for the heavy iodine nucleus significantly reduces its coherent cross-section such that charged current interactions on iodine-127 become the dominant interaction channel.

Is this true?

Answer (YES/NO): NO